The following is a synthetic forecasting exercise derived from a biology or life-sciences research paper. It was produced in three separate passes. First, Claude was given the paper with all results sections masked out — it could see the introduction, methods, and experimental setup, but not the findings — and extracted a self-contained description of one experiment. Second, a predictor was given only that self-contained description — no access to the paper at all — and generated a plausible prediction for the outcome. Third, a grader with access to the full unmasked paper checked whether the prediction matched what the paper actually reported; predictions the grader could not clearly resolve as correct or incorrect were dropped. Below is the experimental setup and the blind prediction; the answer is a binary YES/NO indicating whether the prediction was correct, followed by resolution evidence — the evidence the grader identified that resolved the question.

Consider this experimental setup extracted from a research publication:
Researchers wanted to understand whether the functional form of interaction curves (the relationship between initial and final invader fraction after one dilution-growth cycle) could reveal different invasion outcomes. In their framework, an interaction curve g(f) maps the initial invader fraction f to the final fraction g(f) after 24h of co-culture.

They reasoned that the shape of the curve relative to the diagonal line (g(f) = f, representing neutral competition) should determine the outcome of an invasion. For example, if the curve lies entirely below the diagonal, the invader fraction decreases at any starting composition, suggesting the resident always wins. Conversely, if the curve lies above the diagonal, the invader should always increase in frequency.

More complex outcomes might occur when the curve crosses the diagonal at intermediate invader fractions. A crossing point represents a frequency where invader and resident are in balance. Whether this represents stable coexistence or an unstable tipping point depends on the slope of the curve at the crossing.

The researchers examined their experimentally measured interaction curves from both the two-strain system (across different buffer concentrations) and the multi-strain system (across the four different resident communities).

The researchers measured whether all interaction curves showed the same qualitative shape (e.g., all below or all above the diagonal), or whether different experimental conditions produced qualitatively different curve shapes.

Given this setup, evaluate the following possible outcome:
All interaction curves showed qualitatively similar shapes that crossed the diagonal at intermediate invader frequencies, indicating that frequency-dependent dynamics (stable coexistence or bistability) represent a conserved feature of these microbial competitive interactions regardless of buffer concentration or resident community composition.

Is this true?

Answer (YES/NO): NO